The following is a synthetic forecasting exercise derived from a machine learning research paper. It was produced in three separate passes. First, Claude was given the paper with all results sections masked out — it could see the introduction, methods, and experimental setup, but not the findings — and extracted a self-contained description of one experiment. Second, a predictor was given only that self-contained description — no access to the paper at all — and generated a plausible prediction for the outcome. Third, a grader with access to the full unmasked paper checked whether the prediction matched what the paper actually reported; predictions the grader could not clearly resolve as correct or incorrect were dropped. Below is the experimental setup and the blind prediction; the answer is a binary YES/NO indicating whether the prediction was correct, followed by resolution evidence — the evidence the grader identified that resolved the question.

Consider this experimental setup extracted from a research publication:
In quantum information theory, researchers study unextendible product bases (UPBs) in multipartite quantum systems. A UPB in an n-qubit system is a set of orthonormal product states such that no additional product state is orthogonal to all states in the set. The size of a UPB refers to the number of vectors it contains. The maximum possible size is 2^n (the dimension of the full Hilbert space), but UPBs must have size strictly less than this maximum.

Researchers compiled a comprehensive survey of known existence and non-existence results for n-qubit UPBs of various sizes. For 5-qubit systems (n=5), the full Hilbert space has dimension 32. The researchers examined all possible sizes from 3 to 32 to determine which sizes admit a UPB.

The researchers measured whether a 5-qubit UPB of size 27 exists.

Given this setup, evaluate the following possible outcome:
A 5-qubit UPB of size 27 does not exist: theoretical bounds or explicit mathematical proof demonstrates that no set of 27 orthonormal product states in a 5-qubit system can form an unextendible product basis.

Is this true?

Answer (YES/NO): YES